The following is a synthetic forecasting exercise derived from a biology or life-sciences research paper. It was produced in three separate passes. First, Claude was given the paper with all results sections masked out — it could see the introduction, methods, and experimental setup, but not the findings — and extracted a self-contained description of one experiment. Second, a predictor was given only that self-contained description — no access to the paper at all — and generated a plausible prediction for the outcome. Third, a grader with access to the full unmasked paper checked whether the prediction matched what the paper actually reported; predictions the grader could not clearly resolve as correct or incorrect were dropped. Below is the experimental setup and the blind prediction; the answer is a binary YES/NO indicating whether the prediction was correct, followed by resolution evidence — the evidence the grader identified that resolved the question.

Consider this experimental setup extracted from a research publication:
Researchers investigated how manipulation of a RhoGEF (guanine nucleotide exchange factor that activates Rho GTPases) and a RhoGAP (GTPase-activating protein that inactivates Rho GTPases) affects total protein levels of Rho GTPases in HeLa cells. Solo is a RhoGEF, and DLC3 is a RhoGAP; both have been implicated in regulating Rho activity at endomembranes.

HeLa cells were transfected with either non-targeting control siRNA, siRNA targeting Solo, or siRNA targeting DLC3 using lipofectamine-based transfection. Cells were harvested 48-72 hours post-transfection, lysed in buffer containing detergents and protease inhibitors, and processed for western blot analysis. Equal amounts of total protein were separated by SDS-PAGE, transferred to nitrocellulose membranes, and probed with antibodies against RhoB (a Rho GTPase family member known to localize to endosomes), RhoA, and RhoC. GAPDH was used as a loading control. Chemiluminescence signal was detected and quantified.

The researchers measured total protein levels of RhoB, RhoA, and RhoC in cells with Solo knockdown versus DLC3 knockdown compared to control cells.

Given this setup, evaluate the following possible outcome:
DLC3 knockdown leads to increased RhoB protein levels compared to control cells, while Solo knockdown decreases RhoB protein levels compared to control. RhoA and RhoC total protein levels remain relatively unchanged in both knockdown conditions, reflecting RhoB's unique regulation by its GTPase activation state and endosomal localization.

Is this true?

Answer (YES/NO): YES